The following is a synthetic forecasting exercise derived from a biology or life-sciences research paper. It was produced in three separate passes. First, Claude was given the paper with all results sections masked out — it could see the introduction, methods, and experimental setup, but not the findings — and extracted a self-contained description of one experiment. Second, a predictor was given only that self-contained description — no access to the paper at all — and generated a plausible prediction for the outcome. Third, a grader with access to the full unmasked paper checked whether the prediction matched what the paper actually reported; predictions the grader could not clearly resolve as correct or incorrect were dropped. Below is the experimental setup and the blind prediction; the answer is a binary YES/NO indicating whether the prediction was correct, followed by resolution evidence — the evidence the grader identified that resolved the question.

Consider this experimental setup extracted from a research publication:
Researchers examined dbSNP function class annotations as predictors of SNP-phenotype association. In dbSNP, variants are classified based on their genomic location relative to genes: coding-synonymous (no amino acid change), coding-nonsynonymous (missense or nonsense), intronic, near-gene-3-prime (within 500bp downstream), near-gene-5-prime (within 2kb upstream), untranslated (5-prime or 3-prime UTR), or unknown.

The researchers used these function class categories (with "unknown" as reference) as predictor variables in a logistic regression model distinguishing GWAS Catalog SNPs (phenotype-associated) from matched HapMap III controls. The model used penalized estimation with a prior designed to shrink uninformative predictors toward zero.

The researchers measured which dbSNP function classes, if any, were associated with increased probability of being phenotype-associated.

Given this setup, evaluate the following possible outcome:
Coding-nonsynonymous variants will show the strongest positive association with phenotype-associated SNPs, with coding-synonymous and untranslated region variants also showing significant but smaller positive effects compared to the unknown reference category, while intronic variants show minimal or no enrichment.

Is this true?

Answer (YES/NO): NO